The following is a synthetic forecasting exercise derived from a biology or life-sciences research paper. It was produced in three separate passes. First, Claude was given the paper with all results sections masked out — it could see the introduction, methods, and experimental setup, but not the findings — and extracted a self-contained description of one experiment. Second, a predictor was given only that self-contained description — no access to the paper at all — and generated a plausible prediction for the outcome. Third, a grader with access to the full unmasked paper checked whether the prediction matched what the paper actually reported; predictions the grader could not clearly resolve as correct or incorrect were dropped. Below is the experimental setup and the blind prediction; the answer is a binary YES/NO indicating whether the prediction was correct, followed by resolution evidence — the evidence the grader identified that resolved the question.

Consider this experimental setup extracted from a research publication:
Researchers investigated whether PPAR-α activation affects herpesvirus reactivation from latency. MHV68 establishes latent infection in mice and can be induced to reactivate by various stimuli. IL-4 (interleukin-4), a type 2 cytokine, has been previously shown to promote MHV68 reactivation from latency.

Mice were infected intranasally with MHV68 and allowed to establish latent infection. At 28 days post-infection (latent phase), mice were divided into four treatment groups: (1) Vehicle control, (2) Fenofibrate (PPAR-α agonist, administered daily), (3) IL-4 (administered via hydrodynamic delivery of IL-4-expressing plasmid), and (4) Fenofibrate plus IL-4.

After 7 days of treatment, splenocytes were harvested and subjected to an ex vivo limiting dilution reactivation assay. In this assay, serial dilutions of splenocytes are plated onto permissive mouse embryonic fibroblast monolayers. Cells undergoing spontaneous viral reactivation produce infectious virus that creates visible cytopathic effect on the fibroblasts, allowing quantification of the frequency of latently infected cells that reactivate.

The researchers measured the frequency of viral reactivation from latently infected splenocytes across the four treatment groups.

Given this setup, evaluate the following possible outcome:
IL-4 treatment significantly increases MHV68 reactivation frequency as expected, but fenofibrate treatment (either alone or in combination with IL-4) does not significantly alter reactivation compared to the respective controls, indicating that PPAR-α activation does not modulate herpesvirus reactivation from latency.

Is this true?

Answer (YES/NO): NO